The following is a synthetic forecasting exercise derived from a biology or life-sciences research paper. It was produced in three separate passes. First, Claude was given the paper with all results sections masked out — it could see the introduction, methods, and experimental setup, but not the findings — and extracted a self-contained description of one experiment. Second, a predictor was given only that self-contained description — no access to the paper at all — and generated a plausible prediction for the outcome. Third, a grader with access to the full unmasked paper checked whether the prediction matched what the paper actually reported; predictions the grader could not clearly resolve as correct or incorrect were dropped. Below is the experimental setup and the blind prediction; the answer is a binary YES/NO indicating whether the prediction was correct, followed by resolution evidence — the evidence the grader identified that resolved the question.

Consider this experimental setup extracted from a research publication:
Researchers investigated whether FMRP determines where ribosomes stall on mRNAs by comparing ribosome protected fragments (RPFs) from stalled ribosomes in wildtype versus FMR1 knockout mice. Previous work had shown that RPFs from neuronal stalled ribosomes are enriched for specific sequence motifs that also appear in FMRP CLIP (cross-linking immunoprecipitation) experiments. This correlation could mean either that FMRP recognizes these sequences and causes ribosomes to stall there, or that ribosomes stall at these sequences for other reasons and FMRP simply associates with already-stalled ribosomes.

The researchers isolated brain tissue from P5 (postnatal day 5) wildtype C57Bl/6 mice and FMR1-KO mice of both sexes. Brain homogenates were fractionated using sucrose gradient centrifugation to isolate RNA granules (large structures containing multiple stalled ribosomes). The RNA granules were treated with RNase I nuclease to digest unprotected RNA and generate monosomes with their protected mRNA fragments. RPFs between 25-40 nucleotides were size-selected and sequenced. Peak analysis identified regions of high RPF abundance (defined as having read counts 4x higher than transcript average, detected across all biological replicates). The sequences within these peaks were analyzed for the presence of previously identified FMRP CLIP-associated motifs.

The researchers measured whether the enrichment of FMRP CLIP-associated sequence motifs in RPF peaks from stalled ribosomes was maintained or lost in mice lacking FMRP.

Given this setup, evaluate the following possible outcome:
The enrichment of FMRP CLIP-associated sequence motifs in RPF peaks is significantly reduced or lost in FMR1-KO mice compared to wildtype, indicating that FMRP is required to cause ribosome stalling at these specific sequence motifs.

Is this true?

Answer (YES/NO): NO